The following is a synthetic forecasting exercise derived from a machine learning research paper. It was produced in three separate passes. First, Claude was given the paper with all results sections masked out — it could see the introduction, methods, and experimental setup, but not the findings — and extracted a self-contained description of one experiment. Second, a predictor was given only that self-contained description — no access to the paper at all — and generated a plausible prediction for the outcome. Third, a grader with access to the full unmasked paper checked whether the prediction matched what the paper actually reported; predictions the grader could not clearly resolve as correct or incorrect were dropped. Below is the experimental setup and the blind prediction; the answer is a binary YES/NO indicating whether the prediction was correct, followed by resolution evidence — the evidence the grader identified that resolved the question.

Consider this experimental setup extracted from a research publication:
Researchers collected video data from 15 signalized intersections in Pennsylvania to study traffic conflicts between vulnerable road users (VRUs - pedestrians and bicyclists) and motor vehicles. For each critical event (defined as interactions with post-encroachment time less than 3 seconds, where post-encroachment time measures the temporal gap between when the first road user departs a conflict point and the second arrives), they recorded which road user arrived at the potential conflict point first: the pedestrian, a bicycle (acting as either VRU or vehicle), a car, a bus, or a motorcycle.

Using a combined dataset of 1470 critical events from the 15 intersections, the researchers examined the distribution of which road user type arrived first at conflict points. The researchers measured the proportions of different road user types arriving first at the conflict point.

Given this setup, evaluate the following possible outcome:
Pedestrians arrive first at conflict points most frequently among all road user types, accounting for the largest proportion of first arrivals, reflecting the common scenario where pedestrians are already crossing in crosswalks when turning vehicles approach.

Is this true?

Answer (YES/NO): NO